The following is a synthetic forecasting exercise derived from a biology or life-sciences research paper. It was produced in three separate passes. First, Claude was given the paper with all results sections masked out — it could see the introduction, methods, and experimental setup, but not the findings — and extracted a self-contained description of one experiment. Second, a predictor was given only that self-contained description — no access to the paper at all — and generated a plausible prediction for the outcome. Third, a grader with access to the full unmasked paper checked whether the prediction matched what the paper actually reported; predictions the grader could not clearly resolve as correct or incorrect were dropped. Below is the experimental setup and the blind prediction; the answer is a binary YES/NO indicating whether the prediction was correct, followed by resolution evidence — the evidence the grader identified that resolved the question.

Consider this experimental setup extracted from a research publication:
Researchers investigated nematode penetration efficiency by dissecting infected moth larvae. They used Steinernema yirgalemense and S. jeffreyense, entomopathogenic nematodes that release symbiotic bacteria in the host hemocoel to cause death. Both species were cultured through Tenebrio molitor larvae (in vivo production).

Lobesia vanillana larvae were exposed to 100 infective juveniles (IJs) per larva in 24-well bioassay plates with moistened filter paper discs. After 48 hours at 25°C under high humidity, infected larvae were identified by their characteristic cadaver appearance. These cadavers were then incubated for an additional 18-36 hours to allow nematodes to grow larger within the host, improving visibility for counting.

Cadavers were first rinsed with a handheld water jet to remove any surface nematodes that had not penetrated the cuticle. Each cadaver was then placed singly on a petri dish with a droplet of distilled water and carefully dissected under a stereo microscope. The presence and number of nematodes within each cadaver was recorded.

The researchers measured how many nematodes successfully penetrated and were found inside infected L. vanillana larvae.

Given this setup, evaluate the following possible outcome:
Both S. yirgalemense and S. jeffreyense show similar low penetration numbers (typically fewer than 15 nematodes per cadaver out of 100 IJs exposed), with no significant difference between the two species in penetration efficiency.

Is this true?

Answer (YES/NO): NO